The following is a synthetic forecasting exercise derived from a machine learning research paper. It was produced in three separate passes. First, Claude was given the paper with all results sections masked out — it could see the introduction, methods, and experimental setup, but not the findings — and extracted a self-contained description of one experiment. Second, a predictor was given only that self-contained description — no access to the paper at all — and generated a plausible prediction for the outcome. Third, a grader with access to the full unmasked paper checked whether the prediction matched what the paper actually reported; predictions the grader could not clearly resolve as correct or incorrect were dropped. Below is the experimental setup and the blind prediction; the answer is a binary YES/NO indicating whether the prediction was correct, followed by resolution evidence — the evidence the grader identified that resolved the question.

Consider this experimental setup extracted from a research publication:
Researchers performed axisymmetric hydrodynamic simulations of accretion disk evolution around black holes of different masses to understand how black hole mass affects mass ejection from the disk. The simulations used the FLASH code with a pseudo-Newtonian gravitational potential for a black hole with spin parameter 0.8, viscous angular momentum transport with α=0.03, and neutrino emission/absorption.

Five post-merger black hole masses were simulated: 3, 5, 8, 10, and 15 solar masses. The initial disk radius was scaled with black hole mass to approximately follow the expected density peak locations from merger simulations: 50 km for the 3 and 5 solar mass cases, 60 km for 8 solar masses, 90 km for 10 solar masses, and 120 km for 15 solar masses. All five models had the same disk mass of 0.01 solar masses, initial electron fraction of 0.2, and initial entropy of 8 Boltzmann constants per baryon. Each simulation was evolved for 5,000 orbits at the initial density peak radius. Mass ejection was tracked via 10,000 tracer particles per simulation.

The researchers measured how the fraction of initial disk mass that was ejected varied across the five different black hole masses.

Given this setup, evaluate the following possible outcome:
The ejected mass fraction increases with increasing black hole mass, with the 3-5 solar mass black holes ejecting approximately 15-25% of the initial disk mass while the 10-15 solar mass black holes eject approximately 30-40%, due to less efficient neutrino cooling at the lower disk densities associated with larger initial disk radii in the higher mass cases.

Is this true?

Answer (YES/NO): NO